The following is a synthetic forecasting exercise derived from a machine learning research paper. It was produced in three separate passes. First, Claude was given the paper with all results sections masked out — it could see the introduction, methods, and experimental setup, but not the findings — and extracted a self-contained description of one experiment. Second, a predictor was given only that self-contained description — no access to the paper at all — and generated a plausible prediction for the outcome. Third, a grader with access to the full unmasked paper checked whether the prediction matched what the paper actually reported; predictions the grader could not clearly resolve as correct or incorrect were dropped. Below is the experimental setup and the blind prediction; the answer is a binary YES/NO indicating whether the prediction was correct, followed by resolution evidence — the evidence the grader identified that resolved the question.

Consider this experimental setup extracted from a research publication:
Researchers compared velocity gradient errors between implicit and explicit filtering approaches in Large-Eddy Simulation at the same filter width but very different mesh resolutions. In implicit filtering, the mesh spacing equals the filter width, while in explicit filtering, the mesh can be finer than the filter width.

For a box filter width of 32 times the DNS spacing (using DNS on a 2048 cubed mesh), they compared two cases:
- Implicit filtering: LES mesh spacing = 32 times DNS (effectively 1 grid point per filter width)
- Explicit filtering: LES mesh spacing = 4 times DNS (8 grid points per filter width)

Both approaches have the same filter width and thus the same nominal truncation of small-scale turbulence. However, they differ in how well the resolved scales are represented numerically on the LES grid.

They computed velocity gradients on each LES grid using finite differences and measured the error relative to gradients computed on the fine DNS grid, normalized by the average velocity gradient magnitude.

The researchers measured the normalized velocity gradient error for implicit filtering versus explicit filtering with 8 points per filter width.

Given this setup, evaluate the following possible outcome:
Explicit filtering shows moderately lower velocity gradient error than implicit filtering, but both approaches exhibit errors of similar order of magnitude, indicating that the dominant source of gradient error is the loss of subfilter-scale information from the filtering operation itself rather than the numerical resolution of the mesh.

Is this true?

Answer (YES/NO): NO